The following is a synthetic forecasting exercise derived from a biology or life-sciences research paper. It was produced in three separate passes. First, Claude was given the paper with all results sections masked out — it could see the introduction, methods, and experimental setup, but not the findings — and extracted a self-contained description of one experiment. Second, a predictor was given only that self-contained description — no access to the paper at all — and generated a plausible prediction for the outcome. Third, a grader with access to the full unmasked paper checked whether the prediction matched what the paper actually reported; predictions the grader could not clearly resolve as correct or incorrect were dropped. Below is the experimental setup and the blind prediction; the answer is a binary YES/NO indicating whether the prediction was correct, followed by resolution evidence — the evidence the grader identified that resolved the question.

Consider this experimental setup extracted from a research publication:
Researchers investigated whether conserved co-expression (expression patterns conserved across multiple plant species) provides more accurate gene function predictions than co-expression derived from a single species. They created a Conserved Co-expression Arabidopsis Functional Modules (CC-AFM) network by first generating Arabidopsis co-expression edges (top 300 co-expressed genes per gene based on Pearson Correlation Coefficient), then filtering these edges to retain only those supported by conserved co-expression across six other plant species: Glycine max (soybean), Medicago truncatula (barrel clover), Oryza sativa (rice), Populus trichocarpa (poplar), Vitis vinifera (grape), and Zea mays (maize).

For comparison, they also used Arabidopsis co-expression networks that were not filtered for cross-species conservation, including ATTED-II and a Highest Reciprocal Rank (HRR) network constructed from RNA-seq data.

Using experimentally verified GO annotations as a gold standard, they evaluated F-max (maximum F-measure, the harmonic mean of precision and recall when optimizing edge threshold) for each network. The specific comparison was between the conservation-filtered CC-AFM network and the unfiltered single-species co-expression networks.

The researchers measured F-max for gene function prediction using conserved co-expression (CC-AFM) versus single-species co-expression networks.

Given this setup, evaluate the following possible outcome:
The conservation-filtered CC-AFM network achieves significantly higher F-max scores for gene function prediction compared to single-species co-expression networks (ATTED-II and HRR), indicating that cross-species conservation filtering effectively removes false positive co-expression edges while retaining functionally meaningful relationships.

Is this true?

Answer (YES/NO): NO